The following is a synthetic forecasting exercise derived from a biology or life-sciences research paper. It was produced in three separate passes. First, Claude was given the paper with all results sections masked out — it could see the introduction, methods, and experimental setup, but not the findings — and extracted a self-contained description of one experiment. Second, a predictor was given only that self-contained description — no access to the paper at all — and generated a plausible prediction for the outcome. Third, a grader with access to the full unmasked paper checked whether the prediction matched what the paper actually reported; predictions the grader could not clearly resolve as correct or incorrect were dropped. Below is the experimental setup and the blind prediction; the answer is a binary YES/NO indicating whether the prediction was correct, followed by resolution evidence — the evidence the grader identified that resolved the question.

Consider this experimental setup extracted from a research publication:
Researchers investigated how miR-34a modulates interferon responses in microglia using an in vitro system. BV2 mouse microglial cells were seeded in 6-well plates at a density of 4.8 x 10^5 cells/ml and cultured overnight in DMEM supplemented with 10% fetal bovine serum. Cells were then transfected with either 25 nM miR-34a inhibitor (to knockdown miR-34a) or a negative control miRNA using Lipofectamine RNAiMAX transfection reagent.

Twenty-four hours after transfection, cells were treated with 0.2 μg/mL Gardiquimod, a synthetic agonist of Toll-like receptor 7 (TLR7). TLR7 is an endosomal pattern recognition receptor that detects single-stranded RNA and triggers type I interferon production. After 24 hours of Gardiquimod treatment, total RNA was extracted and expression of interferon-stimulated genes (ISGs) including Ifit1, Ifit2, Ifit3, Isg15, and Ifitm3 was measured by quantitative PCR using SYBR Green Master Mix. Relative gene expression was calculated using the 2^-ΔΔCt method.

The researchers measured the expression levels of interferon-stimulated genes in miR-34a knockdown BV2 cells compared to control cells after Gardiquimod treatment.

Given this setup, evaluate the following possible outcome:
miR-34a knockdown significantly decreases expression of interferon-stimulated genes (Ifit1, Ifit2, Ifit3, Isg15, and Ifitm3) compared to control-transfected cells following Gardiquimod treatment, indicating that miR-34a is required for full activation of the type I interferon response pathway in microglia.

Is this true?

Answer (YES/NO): NO